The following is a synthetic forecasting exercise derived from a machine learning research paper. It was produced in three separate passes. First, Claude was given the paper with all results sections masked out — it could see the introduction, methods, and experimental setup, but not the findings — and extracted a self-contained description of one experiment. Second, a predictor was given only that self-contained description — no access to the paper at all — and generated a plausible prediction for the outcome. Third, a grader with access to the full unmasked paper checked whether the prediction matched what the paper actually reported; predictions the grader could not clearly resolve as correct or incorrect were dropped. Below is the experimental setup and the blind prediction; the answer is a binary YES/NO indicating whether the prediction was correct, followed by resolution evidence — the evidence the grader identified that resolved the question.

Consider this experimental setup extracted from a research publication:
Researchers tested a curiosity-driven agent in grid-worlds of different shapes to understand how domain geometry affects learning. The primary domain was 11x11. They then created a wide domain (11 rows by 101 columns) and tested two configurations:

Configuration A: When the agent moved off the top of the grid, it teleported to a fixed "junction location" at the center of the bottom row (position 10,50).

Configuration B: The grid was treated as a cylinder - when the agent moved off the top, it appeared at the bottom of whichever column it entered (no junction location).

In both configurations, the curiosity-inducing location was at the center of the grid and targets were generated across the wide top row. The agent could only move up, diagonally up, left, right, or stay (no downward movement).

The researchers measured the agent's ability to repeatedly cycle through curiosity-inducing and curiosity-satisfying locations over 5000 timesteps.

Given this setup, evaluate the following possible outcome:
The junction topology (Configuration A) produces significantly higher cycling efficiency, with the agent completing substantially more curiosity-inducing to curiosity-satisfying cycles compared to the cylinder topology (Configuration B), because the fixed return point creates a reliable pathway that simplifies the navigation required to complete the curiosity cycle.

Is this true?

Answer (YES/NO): YES